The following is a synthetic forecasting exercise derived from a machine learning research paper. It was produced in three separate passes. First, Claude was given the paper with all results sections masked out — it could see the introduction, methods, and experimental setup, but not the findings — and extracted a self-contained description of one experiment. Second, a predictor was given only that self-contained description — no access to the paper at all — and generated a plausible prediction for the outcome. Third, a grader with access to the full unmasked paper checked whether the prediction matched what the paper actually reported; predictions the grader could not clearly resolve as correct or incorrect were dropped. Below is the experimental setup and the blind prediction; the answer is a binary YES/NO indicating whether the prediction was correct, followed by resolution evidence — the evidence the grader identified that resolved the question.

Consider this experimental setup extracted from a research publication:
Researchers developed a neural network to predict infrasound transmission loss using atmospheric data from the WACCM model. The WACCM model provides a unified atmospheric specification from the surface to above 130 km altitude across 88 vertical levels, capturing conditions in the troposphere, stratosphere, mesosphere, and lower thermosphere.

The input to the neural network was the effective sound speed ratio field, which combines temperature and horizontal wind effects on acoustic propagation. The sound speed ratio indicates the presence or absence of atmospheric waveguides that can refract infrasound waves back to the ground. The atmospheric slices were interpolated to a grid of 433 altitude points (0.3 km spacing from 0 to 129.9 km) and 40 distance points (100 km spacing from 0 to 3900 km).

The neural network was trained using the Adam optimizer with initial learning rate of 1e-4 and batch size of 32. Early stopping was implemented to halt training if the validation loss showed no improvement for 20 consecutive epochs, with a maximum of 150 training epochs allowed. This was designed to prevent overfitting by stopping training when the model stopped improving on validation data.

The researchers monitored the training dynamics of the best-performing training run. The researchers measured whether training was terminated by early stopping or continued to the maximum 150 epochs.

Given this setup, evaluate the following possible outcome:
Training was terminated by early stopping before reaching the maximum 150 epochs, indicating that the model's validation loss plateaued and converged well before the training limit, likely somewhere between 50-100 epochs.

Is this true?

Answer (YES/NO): YES